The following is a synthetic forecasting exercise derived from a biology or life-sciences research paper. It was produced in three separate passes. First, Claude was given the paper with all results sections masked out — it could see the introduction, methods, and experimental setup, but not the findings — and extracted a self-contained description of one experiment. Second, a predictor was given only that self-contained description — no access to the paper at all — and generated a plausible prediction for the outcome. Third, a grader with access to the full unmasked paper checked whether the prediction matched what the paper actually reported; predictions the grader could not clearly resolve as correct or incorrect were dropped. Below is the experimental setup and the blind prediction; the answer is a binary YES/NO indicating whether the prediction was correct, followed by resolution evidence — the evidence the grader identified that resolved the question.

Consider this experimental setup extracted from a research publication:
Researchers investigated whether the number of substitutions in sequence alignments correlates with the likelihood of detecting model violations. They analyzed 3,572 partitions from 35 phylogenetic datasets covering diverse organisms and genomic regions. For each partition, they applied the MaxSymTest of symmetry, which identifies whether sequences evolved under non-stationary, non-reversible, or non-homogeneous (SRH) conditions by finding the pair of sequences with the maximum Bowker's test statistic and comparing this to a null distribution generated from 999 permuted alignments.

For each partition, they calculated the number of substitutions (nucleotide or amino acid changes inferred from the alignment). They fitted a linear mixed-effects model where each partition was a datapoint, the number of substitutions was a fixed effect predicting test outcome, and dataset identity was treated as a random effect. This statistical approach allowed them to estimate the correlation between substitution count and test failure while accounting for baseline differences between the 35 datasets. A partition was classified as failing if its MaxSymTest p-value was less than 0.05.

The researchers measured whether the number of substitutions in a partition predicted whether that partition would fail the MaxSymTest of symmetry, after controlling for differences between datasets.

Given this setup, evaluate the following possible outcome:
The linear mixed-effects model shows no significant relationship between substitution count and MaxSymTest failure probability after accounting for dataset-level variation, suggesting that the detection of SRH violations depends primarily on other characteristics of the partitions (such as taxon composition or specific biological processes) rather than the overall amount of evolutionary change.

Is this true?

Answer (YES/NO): NO